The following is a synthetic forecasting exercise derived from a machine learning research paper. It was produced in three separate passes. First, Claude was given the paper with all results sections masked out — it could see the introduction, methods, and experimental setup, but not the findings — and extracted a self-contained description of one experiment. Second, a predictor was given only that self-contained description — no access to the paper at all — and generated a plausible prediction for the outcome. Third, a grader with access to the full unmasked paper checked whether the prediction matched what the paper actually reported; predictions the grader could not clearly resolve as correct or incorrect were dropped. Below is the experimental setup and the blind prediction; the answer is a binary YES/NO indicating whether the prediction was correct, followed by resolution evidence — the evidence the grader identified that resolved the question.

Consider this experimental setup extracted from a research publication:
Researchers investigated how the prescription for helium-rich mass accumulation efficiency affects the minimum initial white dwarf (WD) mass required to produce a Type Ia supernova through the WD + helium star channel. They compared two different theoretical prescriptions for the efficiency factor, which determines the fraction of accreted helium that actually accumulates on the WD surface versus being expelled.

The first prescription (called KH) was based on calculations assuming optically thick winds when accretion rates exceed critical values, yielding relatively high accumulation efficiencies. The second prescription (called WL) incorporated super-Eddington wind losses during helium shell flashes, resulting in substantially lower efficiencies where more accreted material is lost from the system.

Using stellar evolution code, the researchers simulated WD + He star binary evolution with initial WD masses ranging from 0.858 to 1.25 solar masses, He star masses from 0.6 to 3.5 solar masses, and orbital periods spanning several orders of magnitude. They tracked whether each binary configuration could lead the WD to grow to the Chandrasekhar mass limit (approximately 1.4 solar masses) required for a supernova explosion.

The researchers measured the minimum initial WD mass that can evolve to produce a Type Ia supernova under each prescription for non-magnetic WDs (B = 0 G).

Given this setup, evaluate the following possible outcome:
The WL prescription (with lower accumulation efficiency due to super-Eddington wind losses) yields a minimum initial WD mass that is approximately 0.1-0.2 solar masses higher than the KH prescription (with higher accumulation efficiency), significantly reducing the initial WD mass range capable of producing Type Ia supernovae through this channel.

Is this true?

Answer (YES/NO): NO